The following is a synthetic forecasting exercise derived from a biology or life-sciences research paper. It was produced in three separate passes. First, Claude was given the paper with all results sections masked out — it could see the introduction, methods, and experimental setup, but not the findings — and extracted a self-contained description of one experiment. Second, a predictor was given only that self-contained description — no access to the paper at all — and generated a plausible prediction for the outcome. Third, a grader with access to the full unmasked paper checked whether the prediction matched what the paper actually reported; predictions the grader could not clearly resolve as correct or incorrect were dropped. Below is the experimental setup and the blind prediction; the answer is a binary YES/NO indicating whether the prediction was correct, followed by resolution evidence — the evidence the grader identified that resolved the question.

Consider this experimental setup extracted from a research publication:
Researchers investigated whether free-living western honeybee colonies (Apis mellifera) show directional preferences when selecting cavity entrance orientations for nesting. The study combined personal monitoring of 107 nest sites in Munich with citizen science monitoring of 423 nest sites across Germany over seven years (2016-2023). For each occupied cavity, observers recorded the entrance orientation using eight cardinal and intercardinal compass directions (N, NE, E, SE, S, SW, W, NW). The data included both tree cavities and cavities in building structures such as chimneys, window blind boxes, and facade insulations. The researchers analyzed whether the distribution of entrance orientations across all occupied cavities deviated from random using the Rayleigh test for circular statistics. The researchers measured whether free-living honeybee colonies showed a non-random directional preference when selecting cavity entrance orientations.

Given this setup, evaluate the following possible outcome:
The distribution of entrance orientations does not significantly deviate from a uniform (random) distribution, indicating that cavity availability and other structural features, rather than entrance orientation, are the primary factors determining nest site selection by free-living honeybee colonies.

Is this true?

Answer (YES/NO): NO